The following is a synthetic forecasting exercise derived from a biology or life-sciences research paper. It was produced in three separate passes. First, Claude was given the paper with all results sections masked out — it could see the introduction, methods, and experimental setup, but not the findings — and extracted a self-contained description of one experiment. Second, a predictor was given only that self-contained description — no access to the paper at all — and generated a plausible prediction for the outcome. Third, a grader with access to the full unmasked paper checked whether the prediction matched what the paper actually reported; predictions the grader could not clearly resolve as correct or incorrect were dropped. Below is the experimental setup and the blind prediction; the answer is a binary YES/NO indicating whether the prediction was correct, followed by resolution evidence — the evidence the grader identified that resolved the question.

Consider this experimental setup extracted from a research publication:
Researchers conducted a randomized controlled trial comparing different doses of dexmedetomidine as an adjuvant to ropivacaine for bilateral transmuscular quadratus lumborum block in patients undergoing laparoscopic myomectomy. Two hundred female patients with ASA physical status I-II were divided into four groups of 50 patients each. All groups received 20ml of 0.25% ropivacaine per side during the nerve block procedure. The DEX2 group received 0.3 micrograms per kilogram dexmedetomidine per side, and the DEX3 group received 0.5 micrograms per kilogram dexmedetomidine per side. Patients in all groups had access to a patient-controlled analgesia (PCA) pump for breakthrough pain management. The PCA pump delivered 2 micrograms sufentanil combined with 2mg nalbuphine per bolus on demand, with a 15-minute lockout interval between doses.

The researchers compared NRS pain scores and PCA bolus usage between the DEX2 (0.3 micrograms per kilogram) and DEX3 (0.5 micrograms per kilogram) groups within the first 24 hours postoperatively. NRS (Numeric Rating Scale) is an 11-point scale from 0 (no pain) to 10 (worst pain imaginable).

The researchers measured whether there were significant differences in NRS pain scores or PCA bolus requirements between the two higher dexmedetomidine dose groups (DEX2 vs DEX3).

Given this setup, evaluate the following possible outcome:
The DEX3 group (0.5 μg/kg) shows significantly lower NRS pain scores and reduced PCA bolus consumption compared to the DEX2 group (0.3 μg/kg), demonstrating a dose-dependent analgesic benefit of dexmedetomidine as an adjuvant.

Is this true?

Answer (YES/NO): NO